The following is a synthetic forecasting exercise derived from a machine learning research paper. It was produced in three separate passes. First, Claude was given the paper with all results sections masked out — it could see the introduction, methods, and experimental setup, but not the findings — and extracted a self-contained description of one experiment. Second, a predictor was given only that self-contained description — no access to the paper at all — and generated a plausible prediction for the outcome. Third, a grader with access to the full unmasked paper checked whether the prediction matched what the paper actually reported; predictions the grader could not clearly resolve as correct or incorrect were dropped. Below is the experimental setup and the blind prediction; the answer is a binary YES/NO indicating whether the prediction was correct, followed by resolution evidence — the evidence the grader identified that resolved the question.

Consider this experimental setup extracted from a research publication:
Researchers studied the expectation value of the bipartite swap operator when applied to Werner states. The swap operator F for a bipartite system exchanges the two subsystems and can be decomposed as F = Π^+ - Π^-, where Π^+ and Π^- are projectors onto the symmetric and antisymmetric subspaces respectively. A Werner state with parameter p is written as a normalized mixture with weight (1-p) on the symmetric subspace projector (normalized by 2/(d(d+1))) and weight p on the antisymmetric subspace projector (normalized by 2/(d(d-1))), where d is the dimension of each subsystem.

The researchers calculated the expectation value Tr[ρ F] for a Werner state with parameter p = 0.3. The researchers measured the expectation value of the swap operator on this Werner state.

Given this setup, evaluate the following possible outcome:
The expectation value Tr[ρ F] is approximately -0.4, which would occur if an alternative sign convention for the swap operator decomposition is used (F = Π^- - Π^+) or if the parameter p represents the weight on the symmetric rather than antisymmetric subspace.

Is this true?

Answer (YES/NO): NO